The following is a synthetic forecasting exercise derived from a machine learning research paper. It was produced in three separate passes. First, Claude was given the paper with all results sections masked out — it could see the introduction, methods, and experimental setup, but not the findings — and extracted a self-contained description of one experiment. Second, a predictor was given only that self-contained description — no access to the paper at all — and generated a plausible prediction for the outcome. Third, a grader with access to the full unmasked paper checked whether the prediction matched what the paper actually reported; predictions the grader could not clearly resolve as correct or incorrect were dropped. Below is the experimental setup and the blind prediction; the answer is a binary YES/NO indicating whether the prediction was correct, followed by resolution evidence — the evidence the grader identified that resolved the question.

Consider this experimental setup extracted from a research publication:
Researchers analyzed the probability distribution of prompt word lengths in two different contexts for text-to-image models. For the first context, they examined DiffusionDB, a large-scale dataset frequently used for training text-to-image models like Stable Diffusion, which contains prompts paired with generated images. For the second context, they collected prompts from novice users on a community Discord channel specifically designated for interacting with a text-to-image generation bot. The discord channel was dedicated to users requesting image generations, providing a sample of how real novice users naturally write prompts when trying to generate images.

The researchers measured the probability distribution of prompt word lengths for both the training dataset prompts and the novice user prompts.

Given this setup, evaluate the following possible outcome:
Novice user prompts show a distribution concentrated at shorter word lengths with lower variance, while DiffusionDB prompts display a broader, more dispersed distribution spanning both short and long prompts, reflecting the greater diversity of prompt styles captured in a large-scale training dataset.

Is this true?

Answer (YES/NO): NO